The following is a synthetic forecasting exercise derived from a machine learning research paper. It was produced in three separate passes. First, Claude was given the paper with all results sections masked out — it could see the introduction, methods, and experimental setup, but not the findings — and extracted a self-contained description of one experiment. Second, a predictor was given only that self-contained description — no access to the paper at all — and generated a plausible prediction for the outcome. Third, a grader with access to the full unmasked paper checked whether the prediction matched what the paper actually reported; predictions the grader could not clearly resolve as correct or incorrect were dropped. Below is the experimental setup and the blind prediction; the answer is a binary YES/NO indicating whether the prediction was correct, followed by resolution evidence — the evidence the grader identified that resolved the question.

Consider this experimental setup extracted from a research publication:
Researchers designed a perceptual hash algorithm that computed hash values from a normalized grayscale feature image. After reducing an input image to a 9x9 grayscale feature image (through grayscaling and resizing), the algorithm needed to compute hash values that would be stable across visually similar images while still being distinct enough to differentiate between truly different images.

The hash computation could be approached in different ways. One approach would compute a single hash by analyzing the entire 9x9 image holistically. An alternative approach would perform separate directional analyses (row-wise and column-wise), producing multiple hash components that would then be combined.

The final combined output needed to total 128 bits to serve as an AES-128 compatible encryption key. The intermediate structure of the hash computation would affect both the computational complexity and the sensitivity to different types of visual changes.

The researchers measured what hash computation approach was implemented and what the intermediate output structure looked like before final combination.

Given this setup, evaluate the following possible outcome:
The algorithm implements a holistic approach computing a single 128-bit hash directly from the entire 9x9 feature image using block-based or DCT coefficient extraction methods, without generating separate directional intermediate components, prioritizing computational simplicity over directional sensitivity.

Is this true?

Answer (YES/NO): NO